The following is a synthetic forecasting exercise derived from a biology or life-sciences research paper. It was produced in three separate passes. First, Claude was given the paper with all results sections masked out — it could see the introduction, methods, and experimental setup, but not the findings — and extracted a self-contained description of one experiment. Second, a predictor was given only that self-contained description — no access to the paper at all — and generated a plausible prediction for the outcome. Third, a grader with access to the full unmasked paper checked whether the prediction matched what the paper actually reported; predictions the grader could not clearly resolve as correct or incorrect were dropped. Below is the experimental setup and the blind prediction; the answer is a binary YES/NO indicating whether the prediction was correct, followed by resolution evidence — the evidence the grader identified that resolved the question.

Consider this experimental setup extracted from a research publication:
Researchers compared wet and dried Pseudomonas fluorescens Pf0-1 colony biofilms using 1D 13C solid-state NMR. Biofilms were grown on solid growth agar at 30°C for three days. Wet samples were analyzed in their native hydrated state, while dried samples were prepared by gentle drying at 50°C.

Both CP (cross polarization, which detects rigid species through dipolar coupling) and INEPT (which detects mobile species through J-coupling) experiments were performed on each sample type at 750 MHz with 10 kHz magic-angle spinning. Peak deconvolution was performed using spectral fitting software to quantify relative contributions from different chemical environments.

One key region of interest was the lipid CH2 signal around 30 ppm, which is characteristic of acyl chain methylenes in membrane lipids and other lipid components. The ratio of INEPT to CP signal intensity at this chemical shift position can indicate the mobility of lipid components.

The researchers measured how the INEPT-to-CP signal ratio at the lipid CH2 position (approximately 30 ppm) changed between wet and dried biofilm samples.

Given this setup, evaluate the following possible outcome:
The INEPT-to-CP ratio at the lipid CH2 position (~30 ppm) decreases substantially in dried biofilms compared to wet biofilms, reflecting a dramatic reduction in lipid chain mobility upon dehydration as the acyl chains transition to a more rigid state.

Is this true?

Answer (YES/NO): NO